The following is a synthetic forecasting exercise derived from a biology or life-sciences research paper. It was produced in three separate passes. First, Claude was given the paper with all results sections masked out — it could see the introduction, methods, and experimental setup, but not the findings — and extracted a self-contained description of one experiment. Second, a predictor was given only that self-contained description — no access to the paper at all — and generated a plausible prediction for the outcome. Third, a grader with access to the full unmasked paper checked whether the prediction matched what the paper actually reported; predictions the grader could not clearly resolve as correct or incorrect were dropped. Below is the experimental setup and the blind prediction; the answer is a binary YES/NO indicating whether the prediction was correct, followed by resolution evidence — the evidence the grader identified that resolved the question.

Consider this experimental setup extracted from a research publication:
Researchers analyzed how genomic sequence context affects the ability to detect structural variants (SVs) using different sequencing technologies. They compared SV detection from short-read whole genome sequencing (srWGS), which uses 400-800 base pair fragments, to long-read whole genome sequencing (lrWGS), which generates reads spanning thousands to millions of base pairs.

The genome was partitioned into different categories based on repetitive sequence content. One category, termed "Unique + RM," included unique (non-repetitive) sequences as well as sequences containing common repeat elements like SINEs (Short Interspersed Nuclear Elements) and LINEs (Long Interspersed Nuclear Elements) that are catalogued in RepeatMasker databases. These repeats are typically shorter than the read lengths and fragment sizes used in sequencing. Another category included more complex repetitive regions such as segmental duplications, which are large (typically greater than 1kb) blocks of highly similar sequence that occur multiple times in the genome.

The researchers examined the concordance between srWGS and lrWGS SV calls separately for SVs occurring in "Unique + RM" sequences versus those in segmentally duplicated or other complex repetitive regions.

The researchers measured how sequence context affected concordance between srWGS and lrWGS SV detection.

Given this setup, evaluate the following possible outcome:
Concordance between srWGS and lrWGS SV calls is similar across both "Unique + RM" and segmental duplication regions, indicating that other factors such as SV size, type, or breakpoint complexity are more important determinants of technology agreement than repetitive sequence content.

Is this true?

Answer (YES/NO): NO